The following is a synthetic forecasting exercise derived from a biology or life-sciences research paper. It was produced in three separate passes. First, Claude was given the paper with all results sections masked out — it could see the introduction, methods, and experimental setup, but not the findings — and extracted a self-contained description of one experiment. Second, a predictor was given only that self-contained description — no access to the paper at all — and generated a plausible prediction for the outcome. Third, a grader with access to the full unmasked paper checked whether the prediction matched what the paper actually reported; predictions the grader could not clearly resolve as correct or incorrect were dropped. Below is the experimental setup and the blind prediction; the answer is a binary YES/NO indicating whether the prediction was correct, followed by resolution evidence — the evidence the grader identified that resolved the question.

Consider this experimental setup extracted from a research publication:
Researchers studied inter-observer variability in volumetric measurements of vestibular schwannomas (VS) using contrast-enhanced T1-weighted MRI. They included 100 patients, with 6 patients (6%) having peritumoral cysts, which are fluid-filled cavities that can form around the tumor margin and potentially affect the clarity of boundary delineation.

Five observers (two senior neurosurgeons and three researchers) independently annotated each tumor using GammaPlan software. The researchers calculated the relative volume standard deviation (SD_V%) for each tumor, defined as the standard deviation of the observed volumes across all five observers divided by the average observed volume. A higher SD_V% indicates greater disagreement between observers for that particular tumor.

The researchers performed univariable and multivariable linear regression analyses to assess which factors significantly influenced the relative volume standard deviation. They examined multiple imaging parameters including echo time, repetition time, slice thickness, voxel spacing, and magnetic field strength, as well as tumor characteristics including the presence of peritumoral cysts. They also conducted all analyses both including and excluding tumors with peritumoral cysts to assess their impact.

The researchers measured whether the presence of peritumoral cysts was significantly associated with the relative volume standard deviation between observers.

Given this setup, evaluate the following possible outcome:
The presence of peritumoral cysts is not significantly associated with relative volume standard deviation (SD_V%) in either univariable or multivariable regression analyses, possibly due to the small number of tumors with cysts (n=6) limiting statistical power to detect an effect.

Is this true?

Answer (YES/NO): YES